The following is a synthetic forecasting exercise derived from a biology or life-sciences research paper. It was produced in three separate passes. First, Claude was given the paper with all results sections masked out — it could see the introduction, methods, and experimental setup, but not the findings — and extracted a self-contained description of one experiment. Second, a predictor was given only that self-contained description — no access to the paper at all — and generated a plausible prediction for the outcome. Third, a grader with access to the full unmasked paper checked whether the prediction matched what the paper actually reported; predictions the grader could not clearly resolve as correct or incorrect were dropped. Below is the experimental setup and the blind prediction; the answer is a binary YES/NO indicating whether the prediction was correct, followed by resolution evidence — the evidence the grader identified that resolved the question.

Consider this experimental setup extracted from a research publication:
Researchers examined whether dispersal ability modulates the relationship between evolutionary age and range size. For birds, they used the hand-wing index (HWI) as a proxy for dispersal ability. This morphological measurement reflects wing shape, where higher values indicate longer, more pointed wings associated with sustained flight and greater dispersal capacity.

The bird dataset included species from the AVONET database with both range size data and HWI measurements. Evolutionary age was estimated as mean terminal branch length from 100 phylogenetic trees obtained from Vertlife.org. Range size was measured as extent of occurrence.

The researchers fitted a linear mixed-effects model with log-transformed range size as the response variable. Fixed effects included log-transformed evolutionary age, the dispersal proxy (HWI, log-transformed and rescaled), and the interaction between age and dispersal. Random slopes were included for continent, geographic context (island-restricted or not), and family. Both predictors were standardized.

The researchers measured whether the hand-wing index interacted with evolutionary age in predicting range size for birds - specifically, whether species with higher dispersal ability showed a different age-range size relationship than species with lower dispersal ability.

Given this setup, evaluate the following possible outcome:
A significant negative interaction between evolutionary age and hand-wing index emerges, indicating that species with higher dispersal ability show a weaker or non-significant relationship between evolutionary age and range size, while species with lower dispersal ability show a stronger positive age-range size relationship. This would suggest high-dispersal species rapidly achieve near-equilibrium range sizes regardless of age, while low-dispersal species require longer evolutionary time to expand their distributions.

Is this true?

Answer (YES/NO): NO